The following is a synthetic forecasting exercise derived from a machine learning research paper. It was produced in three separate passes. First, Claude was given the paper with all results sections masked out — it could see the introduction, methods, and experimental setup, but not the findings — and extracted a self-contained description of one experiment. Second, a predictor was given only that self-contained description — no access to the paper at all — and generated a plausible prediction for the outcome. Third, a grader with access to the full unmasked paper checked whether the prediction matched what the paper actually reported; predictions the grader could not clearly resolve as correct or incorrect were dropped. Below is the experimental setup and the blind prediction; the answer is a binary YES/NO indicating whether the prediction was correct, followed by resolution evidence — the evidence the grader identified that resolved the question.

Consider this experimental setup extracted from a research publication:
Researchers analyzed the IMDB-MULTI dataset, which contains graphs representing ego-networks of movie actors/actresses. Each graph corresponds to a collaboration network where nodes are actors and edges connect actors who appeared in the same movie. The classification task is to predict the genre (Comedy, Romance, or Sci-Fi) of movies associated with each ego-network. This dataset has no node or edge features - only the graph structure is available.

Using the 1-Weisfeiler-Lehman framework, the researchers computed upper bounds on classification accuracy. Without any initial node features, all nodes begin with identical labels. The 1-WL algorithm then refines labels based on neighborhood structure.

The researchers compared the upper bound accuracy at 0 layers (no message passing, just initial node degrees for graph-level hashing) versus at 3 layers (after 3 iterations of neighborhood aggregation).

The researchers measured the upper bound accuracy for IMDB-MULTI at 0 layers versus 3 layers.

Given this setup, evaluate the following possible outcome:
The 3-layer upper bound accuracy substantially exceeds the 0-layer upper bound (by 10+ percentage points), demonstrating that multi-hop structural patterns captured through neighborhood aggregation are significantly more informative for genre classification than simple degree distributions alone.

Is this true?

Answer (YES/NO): YES